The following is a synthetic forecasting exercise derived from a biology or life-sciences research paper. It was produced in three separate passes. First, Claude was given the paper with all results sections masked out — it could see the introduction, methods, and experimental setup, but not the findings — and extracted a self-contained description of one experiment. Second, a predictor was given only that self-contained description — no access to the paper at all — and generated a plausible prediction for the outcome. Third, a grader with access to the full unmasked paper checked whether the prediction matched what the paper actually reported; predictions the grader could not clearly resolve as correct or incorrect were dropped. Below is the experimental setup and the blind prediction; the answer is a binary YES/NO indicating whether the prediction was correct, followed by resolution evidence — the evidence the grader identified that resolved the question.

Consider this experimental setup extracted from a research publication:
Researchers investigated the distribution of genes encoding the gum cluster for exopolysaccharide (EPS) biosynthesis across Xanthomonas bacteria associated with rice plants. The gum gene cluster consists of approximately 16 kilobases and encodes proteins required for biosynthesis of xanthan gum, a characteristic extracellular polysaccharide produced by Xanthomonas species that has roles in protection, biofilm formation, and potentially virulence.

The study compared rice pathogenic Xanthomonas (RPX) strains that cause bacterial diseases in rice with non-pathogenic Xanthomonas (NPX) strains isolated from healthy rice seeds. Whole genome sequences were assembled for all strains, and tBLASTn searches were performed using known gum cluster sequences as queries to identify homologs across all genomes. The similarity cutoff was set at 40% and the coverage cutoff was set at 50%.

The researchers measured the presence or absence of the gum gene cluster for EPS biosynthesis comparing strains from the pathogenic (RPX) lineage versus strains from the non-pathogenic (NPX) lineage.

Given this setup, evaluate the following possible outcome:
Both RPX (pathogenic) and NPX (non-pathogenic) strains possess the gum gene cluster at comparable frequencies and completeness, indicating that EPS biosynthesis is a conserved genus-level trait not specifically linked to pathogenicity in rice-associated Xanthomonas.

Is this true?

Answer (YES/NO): YES